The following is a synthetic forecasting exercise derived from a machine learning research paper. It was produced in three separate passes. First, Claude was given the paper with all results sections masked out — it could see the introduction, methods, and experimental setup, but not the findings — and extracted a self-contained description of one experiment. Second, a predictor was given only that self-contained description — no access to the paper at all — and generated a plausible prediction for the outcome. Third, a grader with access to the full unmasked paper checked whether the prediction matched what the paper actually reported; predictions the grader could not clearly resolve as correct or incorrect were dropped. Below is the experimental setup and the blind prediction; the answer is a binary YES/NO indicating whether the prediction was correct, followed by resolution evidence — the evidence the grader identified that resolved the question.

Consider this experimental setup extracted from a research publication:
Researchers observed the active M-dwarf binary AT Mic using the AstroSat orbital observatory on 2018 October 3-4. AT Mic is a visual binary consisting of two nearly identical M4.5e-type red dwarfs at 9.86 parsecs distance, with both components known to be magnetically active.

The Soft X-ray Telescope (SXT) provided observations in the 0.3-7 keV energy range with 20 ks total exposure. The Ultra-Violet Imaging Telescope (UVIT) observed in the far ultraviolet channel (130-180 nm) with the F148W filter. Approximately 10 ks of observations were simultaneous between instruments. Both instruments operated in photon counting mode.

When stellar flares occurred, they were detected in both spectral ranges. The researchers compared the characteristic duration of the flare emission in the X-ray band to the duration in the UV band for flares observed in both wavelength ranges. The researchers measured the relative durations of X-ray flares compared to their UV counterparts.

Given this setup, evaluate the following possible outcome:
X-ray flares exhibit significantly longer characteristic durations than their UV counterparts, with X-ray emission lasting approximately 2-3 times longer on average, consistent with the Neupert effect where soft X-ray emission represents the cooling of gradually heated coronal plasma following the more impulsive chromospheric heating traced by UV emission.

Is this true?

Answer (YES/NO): YES